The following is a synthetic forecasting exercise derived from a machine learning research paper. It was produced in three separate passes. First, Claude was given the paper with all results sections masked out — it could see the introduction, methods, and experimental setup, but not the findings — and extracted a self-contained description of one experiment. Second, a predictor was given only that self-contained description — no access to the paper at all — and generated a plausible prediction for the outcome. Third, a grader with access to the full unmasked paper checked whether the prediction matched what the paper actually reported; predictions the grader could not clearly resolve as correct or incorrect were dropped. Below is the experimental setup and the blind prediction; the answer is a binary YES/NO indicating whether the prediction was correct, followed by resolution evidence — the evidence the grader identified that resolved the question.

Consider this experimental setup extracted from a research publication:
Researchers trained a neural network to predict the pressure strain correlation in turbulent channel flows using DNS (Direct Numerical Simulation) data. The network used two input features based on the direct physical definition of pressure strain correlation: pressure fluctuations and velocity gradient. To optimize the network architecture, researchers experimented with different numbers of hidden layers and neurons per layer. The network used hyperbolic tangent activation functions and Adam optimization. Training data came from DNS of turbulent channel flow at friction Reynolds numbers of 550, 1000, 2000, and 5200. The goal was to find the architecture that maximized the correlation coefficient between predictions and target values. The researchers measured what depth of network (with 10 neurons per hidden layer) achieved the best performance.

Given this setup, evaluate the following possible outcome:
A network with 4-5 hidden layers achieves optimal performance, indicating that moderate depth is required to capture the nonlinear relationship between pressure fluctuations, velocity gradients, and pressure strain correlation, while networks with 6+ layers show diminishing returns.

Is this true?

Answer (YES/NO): YES